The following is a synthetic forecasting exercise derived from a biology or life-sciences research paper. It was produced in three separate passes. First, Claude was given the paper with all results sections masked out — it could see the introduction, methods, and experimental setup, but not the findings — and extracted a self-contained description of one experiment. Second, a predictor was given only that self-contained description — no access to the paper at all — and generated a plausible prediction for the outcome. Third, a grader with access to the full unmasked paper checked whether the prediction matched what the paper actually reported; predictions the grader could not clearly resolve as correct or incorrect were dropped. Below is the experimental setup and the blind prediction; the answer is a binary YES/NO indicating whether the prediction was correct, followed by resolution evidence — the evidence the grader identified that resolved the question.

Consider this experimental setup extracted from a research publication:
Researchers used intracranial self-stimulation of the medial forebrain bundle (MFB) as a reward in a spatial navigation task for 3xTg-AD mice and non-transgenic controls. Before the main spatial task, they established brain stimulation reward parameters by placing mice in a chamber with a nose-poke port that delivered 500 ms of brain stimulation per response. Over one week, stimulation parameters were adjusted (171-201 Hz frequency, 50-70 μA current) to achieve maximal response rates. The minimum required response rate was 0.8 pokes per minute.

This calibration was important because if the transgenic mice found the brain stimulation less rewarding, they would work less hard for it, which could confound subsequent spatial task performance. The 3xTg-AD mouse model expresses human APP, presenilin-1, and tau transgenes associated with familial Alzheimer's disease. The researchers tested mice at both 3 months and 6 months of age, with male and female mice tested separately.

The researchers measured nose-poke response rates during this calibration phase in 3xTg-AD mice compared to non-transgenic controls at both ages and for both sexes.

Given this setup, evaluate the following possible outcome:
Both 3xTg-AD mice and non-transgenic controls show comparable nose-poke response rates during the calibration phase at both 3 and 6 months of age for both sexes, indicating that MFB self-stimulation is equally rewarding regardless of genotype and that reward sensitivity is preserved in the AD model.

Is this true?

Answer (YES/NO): YES